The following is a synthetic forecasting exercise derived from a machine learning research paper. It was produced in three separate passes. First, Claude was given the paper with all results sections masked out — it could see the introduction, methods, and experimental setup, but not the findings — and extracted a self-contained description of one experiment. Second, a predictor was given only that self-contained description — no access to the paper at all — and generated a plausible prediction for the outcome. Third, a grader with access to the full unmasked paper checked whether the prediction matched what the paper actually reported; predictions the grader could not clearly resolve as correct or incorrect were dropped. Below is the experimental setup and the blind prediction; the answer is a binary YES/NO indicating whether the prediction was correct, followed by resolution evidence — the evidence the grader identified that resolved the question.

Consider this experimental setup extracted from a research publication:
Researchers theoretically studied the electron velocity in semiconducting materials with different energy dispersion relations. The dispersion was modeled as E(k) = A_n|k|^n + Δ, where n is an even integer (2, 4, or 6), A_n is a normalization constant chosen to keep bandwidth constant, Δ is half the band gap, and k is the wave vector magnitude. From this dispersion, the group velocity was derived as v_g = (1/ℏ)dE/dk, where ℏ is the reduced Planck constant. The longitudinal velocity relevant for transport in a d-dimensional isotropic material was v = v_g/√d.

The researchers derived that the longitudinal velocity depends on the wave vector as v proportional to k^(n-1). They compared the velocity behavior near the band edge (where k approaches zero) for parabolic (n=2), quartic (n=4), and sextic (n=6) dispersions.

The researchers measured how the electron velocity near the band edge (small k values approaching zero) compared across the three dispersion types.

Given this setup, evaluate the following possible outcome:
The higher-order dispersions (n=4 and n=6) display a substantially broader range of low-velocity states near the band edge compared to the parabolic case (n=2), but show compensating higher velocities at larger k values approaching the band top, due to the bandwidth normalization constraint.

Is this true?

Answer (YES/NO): YES